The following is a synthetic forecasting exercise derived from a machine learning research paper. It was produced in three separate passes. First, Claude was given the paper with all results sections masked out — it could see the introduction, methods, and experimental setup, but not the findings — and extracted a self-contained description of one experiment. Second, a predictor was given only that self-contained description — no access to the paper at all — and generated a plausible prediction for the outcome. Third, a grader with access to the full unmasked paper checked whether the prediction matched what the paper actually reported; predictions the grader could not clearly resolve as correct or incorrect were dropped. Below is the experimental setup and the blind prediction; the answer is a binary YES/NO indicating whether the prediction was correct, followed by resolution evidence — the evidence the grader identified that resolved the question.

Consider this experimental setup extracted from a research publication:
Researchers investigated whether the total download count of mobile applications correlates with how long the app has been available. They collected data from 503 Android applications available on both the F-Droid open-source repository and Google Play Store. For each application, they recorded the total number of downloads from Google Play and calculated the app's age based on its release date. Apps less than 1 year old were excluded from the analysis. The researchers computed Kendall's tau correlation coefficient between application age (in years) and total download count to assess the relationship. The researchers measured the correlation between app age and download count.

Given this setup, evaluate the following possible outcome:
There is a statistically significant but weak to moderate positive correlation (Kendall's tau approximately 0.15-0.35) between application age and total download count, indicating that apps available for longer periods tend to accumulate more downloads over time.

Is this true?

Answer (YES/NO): YES